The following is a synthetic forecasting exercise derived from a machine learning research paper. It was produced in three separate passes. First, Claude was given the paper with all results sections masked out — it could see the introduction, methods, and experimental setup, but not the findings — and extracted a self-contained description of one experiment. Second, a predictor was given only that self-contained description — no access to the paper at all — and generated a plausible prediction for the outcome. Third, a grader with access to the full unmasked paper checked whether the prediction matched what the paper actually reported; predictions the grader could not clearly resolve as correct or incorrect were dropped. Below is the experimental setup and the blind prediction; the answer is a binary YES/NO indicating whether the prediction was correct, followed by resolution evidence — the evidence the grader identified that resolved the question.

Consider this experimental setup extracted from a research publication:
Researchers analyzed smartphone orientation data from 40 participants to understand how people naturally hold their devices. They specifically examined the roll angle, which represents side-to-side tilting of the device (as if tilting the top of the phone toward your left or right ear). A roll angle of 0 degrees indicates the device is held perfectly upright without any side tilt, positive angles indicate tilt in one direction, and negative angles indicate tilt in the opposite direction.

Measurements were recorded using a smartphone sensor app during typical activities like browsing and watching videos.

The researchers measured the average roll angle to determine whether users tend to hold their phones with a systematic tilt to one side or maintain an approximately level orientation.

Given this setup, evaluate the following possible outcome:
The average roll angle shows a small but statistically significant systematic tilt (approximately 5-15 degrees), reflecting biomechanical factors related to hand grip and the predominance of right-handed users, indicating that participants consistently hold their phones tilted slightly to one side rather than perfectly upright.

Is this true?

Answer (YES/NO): NO